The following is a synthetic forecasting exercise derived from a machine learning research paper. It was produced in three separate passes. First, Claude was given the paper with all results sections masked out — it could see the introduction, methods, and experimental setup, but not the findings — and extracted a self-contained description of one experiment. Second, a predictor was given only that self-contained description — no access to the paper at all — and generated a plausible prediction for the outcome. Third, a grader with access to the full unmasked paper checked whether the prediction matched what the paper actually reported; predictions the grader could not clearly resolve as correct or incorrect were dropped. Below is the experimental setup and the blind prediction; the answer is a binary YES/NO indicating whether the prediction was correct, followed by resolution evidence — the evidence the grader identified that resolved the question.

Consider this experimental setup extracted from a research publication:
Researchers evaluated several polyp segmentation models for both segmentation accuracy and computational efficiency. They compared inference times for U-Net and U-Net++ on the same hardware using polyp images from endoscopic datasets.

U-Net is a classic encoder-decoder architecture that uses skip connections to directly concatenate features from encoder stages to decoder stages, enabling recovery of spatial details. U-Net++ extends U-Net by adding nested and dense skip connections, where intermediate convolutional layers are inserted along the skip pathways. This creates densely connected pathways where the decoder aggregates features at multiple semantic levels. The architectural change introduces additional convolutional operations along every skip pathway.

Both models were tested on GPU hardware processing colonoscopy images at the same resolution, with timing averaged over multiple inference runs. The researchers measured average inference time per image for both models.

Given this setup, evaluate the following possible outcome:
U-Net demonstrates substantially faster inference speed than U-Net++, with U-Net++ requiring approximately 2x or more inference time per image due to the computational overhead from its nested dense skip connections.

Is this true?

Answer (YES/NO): NO